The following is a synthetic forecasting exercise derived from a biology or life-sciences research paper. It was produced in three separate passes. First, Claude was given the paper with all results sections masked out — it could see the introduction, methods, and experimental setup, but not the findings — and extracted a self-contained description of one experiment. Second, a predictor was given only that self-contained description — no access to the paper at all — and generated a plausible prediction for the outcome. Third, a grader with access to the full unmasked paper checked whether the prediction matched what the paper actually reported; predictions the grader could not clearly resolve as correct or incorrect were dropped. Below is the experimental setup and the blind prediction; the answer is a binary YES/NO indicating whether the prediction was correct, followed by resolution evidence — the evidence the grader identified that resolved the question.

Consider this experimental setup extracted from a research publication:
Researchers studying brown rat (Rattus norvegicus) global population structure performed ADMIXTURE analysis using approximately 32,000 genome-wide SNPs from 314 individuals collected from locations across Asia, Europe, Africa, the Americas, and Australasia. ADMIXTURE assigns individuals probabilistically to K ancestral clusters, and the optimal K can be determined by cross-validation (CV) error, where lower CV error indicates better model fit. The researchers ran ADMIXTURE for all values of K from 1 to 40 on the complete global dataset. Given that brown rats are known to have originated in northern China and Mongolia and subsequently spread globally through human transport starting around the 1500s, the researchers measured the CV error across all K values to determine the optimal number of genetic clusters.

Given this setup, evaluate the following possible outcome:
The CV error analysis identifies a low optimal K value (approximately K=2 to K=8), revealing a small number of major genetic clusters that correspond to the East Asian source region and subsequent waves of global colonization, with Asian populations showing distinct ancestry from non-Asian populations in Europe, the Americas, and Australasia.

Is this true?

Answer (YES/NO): NO